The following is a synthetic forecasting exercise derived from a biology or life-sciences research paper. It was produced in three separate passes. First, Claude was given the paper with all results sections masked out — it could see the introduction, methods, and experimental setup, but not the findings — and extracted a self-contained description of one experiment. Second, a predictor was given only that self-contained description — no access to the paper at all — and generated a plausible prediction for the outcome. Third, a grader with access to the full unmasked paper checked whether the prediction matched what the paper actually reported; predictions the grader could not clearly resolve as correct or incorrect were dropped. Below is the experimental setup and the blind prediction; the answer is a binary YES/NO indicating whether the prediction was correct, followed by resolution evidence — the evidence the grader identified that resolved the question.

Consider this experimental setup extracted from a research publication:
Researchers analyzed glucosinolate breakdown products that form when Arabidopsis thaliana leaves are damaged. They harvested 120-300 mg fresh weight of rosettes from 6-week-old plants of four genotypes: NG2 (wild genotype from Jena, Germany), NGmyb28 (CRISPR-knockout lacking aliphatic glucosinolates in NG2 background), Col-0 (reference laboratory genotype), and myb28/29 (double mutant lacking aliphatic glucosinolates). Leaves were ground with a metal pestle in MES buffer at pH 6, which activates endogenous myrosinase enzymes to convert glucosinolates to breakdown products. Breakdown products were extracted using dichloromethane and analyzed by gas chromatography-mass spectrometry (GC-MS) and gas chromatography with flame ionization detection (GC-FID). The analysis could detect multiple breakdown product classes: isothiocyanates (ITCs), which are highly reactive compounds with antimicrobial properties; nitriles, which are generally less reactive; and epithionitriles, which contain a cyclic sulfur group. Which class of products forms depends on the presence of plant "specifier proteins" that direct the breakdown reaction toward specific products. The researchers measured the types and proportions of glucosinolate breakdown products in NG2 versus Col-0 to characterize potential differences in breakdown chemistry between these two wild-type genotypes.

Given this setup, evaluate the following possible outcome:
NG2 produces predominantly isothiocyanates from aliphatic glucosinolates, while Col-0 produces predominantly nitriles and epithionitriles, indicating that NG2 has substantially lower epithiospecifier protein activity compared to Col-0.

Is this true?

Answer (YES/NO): NO